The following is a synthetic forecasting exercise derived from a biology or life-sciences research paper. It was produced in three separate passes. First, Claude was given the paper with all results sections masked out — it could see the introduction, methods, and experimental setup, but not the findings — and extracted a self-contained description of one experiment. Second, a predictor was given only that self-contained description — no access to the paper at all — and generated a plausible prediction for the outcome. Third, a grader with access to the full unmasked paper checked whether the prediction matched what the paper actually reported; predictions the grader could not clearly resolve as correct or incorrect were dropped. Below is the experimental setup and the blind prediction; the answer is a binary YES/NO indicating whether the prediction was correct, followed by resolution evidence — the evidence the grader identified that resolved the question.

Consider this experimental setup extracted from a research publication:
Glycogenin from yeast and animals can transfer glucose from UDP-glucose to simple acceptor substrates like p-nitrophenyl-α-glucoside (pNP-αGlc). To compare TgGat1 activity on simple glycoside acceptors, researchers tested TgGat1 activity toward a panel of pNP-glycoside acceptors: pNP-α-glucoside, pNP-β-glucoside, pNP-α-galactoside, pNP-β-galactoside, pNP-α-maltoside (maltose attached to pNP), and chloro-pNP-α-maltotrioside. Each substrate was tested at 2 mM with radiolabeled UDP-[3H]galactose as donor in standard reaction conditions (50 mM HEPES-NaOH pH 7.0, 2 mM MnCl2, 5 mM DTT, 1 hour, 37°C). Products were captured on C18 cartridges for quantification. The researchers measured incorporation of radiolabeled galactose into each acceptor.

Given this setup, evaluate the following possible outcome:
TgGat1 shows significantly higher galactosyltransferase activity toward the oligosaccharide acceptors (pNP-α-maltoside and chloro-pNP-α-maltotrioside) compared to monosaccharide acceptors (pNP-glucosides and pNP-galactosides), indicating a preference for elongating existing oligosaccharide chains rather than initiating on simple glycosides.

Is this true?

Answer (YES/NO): NO